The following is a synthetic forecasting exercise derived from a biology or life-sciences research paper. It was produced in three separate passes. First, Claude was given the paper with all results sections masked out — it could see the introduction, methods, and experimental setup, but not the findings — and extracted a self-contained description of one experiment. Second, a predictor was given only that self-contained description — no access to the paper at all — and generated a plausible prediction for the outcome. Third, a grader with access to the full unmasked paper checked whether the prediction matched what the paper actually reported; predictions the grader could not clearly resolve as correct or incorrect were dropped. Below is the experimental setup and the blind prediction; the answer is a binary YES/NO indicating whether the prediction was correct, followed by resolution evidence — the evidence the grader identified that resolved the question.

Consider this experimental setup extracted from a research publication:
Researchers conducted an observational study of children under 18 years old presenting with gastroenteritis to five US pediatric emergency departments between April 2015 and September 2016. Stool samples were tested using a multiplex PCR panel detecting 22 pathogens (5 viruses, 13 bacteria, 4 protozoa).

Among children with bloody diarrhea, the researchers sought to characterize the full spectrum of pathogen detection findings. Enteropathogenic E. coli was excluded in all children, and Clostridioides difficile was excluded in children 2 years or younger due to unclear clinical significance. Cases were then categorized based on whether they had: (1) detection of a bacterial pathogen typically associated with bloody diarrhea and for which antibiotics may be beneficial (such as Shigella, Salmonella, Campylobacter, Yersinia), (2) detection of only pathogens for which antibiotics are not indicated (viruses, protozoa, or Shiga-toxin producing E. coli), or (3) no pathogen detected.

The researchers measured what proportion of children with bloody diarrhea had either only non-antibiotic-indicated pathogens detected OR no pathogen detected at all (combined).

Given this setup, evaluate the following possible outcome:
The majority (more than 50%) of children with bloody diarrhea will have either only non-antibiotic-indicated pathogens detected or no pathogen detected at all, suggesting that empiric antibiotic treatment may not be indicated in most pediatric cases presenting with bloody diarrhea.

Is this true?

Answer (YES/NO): YES